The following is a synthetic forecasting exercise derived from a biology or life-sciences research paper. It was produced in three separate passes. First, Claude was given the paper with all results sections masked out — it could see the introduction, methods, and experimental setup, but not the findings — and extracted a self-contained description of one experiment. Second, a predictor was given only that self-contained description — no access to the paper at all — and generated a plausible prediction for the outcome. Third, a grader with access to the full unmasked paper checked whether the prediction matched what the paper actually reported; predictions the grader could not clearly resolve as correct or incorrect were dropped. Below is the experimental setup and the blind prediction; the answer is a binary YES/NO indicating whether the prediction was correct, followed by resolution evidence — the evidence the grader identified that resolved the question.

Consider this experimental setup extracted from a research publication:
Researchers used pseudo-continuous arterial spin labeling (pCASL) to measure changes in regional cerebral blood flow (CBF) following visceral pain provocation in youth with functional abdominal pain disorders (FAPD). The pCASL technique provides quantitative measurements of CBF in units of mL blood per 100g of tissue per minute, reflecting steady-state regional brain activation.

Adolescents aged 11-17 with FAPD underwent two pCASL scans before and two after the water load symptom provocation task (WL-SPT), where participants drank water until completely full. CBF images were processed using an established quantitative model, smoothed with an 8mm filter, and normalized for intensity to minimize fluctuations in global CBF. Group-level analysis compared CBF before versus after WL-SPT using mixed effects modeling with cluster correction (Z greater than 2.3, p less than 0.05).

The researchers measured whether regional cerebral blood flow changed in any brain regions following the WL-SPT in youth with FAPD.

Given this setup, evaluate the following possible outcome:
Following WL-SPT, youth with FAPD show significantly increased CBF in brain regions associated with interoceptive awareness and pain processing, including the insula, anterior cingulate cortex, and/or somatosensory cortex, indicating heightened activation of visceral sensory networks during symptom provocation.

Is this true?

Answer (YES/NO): NO